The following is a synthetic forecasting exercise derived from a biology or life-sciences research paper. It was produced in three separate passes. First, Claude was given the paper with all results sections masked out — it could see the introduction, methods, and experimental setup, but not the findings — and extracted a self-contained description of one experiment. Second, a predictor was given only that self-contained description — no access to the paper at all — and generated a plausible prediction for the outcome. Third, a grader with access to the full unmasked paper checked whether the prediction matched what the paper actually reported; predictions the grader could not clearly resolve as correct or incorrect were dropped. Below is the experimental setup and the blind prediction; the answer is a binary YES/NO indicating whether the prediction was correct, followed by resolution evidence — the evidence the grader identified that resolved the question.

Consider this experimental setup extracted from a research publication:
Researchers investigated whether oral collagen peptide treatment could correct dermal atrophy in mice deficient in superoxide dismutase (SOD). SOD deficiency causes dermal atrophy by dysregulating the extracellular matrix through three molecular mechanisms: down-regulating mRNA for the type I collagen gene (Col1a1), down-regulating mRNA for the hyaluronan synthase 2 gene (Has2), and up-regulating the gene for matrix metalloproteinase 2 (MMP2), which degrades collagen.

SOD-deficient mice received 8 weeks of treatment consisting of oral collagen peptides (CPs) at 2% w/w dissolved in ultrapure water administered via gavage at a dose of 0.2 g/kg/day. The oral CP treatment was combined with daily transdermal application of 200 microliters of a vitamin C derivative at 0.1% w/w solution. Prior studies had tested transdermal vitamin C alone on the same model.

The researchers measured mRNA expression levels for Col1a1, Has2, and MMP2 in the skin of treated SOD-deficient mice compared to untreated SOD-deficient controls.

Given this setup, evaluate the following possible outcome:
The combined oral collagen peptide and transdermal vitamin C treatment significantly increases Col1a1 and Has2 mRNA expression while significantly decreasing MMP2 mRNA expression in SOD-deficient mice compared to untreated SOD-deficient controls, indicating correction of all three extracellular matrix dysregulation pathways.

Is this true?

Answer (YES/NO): NO